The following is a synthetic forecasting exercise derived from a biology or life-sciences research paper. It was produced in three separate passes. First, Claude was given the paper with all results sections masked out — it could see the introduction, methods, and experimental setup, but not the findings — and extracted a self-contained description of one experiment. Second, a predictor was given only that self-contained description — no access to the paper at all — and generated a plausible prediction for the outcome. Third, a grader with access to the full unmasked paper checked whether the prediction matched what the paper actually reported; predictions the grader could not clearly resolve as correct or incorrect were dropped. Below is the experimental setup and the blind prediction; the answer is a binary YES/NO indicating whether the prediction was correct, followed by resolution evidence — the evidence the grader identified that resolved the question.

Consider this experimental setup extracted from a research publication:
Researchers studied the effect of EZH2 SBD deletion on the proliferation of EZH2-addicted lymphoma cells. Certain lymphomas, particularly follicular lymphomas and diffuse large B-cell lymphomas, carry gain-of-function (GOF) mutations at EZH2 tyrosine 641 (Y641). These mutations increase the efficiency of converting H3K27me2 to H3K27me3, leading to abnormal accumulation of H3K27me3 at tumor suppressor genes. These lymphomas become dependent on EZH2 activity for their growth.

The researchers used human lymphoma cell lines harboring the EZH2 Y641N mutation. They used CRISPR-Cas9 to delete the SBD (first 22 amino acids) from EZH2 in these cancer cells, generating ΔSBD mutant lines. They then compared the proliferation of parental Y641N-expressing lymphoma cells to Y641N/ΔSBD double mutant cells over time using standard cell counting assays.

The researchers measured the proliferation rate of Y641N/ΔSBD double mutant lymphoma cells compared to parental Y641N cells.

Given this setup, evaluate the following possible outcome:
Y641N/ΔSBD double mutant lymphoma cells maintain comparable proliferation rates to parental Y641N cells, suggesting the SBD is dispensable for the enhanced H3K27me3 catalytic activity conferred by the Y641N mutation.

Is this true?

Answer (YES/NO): NO